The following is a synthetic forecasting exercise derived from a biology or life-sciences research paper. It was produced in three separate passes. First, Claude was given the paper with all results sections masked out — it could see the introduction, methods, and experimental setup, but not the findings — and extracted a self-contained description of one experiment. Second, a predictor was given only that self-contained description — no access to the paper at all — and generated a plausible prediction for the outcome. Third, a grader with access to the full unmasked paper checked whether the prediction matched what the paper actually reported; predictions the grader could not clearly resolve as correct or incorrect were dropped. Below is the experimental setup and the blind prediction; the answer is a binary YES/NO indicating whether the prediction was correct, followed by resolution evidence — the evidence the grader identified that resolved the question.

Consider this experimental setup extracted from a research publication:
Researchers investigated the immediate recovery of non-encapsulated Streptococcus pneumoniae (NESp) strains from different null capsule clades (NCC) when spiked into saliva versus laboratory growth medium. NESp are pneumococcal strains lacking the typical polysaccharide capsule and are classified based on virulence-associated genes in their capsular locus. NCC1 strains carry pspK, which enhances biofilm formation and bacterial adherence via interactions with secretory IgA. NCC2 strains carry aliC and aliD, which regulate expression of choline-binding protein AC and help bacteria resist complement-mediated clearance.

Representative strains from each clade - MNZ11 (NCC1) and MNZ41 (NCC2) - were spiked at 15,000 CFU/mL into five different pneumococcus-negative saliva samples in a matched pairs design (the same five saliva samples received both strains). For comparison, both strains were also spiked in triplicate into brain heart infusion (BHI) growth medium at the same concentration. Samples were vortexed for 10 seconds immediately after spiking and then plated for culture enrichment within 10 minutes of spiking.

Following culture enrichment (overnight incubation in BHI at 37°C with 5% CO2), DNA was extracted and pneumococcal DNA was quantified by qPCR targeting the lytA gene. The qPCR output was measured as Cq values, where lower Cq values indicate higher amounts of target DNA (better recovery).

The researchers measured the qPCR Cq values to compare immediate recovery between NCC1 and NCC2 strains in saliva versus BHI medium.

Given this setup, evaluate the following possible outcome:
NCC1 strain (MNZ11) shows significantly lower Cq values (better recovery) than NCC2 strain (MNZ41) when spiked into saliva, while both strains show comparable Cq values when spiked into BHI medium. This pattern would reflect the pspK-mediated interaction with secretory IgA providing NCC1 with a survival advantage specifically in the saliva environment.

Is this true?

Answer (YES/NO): NO